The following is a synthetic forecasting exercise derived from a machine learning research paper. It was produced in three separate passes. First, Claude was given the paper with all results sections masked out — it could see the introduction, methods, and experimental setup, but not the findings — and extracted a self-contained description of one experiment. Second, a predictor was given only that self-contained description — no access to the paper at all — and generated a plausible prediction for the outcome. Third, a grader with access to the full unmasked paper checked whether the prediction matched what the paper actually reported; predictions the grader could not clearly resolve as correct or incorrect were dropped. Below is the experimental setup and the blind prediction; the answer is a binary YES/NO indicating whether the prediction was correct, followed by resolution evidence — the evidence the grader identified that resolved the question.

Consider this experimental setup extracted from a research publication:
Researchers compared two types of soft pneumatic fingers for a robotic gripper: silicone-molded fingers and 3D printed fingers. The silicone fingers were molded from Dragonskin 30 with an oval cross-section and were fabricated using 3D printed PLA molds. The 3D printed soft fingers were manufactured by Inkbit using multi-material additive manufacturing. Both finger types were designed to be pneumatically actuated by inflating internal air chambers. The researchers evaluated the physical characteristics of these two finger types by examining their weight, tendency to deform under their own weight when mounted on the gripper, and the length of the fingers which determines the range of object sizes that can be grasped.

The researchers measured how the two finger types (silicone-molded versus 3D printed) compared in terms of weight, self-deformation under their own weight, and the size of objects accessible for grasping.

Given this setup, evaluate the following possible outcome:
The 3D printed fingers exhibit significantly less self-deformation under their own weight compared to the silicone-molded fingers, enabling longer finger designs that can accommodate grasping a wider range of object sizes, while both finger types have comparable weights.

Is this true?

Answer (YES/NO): NO